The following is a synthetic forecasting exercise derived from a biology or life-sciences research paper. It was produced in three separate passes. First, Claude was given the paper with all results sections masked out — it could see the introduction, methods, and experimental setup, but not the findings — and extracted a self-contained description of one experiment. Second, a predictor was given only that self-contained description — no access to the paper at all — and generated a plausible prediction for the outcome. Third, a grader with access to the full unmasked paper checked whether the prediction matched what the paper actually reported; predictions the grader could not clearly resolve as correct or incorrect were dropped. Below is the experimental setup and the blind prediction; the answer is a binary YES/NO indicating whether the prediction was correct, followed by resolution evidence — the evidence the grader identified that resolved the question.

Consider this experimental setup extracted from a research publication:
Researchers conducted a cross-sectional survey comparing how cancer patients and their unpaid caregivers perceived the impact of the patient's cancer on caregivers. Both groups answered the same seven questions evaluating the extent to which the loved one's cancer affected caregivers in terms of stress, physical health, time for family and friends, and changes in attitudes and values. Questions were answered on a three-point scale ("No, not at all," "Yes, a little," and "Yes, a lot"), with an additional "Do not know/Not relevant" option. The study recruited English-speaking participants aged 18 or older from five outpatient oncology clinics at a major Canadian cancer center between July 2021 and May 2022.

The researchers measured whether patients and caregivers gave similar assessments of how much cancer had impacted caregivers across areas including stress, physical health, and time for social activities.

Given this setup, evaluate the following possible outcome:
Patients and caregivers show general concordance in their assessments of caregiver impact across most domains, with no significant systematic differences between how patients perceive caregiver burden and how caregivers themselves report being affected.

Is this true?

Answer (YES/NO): NO